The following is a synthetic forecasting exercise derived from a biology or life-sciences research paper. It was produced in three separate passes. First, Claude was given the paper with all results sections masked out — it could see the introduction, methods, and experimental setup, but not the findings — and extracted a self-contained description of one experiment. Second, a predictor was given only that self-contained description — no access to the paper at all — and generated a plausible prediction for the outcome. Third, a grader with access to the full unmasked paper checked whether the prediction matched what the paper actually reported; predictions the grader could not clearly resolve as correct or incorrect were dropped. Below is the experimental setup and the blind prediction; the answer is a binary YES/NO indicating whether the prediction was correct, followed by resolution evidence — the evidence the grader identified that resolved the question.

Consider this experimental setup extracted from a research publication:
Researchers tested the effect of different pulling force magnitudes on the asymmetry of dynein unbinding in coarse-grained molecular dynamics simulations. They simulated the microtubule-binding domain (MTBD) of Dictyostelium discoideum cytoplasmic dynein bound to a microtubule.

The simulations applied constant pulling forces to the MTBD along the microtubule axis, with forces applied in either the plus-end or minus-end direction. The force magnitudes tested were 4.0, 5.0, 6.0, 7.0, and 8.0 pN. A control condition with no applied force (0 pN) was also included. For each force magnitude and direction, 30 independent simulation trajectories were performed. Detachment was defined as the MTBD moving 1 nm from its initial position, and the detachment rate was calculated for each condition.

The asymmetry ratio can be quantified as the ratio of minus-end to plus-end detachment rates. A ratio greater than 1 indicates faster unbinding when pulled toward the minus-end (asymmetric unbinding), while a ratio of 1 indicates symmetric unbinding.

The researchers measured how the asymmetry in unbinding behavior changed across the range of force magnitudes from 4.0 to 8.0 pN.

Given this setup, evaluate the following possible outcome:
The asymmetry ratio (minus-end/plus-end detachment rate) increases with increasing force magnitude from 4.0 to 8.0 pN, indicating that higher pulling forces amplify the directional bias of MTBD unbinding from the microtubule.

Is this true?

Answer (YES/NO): YES